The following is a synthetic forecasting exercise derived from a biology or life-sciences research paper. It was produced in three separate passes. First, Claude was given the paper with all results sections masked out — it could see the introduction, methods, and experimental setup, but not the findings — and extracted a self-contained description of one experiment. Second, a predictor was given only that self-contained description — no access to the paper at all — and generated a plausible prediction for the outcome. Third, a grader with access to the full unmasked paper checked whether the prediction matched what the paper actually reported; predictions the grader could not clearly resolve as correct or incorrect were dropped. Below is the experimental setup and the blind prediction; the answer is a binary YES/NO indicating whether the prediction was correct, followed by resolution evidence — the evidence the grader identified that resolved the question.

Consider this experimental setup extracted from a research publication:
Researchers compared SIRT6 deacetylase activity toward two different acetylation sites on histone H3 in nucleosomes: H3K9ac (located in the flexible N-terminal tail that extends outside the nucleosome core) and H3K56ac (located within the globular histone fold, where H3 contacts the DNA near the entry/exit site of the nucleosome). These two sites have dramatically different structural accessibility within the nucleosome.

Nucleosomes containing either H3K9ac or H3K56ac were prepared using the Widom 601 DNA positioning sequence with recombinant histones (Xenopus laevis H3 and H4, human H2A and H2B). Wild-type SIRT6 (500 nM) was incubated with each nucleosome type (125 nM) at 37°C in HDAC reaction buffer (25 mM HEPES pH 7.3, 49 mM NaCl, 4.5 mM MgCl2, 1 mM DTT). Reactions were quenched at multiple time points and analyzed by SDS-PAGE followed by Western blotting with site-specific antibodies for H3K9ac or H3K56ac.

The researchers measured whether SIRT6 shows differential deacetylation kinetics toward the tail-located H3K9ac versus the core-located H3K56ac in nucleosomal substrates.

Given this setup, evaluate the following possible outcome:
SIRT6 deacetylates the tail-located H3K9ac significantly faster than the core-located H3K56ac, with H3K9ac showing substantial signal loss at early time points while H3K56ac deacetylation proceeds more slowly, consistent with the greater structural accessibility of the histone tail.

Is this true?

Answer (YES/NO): YES